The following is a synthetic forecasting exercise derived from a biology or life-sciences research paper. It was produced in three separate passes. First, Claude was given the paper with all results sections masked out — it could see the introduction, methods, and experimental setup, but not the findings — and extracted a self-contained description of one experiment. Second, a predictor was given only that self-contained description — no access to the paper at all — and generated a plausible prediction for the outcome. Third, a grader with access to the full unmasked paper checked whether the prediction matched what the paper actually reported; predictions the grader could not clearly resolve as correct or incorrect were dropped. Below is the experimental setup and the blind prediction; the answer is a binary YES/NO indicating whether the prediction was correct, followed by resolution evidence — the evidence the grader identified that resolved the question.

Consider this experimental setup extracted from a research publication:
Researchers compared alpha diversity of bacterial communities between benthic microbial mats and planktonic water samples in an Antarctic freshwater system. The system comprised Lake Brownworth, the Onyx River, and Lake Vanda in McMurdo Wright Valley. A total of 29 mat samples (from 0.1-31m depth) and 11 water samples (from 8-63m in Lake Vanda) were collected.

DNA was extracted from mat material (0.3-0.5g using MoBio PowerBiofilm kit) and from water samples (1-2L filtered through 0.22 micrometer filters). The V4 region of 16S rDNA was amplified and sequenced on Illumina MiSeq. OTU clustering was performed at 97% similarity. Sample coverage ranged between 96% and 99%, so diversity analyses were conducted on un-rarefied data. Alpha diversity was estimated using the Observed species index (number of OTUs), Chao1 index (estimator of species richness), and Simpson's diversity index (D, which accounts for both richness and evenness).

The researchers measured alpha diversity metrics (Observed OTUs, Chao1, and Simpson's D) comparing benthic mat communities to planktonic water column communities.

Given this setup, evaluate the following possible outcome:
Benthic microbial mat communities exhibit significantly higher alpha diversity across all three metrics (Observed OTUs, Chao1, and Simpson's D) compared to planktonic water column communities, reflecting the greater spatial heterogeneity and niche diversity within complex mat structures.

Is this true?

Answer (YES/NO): NO